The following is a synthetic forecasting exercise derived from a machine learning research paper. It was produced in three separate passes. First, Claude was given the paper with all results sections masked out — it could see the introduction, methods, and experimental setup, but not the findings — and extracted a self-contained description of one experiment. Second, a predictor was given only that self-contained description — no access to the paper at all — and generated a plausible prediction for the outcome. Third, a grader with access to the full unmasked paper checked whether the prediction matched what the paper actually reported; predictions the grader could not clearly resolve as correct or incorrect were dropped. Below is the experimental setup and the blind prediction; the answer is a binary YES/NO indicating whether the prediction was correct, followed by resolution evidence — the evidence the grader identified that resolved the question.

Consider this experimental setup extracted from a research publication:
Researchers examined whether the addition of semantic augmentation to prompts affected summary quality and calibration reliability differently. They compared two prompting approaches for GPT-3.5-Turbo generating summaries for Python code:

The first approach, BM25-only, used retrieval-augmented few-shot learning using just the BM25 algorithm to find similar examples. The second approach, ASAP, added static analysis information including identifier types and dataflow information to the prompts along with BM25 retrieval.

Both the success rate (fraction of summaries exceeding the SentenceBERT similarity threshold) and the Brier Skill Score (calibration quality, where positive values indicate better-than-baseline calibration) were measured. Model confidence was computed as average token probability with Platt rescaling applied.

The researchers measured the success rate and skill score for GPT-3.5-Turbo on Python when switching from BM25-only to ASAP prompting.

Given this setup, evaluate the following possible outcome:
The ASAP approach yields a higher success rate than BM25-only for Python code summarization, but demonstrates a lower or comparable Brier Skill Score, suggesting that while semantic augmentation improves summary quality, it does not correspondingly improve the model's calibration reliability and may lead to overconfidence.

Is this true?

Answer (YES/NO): NO